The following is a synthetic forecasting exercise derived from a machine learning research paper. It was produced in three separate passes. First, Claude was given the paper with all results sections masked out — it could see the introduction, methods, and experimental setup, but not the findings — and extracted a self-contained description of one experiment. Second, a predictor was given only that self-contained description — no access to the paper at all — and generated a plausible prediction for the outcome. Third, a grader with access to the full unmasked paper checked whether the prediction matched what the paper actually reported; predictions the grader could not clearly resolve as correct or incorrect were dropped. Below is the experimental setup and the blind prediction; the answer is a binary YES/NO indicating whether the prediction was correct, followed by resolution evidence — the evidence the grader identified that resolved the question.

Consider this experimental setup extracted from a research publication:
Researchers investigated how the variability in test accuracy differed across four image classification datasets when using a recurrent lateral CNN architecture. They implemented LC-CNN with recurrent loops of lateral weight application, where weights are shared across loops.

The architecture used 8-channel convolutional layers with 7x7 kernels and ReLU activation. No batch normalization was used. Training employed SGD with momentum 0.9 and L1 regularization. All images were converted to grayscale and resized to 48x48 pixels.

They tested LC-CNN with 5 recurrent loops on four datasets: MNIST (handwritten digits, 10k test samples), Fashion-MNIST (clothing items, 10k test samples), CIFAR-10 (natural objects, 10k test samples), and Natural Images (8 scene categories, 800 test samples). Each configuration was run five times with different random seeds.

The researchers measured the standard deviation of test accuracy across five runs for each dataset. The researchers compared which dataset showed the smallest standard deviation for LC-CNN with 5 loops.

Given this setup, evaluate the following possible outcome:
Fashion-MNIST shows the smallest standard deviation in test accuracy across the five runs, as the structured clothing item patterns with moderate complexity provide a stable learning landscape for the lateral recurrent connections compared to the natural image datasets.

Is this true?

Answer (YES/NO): YES